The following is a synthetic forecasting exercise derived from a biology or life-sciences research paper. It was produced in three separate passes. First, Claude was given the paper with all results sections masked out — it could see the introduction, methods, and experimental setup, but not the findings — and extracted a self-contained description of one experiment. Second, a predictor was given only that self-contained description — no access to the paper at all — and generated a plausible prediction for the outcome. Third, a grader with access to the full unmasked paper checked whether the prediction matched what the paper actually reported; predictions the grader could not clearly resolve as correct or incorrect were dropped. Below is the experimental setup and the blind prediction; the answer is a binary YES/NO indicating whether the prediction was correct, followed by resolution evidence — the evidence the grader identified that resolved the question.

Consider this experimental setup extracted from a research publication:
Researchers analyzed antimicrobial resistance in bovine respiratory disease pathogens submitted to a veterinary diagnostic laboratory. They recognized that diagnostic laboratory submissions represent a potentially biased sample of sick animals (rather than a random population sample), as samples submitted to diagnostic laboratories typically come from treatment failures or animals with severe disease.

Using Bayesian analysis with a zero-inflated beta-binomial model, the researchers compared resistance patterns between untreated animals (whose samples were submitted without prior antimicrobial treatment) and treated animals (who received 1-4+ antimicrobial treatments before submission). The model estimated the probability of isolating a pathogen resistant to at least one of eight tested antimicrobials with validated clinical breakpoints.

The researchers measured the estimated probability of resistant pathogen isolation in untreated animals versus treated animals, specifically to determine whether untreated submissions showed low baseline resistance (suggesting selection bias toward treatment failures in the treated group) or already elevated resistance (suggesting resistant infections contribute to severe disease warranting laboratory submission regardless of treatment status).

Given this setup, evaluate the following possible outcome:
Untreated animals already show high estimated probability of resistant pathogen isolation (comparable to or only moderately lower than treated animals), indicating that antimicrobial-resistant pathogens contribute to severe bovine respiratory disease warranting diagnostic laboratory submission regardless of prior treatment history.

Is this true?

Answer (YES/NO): NO